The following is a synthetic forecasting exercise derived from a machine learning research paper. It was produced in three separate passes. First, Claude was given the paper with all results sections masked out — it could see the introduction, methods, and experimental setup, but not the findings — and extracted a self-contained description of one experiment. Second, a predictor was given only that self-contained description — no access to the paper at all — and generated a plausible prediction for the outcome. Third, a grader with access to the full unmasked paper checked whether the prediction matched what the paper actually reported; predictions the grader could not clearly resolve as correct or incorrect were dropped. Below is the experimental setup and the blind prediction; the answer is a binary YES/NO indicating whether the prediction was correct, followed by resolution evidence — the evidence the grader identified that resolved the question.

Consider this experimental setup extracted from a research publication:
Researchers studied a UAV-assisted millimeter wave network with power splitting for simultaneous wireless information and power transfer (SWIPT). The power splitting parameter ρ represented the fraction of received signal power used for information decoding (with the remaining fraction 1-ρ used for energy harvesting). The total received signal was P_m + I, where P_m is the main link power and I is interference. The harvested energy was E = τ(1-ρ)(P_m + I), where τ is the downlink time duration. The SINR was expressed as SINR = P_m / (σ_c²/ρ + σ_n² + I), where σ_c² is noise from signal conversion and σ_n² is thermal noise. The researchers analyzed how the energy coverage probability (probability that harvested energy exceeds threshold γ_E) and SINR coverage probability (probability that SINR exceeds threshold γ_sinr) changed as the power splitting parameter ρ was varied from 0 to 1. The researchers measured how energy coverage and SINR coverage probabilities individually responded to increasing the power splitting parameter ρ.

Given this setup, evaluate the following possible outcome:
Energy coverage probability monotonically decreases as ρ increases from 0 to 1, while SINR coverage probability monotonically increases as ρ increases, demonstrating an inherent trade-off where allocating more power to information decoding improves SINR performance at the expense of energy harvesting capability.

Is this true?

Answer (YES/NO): YES